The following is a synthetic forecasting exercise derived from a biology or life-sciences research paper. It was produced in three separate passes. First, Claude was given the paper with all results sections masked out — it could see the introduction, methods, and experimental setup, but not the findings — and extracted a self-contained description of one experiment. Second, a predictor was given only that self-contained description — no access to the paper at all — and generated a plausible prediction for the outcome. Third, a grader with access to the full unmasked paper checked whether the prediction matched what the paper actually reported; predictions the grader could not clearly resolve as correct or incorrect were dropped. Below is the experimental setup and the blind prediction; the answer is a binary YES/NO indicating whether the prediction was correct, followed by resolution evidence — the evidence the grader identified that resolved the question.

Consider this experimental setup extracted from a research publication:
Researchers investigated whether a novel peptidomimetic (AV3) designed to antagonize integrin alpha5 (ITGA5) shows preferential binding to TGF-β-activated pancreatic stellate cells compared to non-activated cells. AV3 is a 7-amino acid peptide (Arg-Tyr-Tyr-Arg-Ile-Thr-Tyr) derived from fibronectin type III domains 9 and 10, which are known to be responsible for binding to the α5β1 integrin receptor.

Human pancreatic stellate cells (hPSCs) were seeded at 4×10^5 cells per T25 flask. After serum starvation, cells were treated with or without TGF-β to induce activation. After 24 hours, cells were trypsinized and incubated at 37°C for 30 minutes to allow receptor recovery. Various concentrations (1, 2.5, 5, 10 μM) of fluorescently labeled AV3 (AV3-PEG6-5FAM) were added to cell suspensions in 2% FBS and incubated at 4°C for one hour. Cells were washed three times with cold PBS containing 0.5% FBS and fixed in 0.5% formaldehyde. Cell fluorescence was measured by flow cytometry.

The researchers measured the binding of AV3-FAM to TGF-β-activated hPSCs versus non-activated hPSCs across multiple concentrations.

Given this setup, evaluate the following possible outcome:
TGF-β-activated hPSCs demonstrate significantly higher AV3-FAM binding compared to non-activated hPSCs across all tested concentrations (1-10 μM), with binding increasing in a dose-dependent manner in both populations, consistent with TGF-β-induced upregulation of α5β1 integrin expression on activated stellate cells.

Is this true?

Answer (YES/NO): NO